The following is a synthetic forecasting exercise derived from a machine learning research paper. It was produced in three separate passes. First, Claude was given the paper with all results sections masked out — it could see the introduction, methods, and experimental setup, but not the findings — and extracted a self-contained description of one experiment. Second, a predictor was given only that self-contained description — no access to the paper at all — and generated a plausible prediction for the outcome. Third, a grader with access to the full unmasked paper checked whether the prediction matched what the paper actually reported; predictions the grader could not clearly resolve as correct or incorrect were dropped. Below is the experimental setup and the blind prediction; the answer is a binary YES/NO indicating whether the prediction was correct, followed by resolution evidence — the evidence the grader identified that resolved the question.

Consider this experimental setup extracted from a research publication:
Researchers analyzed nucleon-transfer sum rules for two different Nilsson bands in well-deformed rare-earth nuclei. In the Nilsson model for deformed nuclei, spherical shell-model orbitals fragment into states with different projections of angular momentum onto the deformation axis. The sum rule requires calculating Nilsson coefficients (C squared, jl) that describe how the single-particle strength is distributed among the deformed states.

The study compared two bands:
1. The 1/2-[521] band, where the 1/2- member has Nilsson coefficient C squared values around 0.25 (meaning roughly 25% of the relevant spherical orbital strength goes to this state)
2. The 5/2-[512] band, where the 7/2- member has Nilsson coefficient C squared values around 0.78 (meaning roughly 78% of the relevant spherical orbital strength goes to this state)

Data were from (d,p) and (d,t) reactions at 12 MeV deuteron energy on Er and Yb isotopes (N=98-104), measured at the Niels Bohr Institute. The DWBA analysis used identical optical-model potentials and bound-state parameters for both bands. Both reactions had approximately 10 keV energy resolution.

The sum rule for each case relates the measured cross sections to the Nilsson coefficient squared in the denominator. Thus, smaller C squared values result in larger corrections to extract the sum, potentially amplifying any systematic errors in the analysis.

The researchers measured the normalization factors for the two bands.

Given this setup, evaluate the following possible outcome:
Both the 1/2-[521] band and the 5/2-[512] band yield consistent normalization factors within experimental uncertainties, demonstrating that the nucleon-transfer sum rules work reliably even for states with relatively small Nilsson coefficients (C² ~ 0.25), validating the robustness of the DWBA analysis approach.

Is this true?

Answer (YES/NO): YES